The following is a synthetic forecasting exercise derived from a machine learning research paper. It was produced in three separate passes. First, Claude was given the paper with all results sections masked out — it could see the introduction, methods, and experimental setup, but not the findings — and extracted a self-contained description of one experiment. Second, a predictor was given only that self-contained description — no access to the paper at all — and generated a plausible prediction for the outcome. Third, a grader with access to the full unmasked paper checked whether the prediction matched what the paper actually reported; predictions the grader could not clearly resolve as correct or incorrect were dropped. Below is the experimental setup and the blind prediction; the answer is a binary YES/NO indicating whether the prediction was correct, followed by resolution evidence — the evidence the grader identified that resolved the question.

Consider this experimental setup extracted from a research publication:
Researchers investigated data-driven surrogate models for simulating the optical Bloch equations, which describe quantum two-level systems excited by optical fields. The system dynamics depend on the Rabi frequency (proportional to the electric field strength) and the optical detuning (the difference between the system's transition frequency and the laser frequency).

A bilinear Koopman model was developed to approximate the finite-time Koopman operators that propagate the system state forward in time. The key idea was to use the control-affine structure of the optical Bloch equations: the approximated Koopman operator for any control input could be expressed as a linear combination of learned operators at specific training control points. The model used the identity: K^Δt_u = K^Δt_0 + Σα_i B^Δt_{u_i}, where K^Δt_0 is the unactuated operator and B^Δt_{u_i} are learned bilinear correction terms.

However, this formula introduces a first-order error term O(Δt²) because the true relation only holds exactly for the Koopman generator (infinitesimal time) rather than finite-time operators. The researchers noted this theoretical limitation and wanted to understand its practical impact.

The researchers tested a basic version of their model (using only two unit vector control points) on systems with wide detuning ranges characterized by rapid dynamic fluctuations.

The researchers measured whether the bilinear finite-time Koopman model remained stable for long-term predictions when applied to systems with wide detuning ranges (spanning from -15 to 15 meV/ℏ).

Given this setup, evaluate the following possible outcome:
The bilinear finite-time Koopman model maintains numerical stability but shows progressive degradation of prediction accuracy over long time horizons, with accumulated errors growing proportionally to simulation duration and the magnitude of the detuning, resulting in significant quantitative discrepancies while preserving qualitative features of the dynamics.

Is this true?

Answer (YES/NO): NO